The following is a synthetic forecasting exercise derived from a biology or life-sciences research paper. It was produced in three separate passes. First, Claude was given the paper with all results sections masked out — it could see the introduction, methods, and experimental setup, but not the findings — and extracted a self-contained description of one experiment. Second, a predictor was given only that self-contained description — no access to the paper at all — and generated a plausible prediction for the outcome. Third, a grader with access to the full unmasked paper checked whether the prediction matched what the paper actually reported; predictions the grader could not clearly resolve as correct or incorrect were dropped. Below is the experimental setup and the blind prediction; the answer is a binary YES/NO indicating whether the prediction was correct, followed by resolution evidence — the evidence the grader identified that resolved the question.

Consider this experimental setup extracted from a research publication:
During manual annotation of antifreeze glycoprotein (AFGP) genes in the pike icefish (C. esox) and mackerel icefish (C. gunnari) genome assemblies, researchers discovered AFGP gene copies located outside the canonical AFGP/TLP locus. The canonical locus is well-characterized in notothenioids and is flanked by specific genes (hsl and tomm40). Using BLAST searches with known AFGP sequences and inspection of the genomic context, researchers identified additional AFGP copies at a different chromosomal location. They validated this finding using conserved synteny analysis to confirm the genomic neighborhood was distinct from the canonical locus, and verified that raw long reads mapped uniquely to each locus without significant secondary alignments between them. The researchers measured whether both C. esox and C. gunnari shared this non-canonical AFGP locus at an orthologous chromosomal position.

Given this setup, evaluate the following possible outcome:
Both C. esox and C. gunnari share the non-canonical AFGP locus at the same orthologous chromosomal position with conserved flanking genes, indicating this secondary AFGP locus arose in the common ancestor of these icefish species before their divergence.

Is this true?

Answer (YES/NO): YES